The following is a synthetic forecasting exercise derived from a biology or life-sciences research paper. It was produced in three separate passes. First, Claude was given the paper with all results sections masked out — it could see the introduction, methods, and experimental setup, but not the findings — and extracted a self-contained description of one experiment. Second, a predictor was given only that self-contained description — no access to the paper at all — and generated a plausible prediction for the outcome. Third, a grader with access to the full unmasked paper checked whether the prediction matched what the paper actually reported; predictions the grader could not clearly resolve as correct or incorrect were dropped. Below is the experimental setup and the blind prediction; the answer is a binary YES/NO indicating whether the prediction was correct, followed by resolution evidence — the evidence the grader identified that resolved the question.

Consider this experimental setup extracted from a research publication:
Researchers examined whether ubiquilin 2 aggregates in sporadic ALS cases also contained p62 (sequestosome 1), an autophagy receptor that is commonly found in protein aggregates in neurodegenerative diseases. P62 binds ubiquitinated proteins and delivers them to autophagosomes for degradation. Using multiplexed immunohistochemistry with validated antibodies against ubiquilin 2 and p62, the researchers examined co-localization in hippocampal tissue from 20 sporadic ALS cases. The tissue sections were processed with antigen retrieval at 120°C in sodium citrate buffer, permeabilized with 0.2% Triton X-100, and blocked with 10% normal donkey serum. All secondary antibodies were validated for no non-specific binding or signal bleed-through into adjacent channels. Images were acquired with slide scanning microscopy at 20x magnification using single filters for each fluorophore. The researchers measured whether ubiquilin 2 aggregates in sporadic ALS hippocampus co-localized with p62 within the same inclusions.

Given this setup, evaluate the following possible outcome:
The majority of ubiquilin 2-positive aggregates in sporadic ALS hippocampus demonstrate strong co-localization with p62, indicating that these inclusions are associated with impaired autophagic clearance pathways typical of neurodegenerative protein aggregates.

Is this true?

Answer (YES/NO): NO